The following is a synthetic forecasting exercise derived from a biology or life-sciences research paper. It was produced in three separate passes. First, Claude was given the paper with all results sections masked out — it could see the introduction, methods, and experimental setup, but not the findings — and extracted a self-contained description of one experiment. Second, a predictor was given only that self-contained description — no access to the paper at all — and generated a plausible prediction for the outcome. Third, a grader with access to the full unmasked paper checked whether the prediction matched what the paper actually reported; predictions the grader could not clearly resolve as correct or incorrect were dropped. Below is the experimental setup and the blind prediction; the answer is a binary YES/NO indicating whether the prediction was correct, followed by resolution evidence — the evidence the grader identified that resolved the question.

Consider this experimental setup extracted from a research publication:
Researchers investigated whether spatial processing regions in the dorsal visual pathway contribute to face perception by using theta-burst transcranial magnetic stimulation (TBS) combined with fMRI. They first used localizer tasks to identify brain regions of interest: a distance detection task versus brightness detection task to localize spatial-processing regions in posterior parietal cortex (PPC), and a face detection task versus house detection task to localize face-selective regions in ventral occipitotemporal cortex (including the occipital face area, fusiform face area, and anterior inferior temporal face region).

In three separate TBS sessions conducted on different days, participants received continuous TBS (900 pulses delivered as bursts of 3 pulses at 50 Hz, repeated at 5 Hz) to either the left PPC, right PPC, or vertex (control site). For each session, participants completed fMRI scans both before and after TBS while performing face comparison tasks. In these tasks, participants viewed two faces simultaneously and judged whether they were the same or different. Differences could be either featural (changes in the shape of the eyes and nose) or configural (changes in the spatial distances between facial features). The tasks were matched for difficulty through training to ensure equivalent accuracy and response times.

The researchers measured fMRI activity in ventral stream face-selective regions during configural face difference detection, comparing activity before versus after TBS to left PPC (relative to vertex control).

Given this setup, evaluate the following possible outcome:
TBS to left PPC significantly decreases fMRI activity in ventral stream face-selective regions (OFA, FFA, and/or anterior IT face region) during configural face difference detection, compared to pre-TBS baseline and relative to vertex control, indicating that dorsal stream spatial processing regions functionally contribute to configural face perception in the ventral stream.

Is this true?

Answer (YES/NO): YES